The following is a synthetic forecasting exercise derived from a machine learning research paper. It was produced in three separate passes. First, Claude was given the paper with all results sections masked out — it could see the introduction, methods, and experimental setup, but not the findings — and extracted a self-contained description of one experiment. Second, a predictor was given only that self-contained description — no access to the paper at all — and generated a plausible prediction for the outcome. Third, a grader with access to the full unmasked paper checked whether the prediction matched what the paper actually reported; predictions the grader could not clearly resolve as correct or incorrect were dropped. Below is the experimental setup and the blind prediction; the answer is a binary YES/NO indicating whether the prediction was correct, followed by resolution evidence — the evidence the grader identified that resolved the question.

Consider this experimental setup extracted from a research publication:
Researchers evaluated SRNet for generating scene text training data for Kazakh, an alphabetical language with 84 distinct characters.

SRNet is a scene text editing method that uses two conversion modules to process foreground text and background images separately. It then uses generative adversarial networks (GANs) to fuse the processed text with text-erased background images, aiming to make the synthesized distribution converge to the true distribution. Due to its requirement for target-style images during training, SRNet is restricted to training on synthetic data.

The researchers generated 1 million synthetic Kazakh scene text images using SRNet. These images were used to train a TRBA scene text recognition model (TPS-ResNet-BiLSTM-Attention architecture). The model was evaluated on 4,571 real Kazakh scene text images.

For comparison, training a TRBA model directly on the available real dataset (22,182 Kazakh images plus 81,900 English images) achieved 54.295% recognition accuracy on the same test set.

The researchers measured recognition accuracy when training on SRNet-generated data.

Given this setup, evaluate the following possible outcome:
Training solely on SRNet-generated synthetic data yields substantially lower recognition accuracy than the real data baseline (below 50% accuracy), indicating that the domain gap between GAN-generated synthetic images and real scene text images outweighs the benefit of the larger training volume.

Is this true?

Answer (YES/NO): YES